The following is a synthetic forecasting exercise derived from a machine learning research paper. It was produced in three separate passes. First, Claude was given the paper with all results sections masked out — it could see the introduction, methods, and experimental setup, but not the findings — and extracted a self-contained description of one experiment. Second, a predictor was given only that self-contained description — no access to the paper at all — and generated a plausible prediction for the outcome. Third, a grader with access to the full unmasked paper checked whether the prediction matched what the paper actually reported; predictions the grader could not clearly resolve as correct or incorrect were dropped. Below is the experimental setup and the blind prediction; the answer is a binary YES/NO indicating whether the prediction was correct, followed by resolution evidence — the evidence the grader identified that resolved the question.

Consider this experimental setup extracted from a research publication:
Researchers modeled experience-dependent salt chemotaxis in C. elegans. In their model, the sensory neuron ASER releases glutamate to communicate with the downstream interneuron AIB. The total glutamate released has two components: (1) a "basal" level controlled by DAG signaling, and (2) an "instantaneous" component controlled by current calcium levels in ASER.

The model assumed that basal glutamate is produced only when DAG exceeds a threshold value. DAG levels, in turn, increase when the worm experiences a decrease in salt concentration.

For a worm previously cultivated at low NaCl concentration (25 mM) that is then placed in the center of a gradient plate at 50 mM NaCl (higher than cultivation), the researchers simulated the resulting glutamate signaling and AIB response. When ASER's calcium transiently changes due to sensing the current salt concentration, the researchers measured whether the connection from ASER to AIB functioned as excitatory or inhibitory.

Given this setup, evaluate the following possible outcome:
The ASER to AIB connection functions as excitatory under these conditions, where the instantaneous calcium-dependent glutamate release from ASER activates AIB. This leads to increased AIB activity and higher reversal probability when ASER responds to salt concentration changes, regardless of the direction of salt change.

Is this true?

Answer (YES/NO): NO